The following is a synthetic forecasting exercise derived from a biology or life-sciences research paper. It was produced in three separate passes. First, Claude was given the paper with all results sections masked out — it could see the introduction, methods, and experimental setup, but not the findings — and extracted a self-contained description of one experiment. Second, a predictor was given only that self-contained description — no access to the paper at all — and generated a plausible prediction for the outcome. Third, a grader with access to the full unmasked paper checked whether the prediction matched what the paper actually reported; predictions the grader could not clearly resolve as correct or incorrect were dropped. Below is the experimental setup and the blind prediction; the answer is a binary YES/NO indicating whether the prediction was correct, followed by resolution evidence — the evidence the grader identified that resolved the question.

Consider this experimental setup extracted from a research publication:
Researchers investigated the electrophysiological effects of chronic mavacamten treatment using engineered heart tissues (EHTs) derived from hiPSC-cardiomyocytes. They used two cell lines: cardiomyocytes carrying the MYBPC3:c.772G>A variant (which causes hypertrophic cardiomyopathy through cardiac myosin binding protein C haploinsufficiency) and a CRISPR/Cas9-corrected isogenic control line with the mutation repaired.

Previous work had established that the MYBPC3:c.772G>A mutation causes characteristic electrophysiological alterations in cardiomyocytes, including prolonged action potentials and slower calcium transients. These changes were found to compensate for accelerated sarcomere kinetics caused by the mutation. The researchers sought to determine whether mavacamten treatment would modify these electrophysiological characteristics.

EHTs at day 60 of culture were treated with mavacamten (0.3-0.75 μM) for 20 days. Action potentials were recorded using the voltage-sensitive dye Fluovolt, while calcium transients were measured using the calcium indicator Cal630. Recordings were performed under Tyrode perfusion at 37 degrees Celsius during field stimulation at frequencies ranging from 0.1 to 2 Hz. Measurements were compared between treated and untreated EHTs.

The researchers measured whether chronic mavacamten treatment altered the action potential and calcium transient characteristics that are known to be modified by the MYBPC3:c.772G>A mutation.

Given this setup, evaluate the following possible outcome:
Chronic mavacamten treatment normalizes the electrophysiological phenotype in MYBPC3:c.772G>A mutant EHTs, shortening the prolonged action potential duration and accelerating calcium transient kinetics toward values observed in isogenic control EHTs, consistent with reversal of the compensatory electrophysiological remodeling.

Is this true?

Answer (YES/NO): NO